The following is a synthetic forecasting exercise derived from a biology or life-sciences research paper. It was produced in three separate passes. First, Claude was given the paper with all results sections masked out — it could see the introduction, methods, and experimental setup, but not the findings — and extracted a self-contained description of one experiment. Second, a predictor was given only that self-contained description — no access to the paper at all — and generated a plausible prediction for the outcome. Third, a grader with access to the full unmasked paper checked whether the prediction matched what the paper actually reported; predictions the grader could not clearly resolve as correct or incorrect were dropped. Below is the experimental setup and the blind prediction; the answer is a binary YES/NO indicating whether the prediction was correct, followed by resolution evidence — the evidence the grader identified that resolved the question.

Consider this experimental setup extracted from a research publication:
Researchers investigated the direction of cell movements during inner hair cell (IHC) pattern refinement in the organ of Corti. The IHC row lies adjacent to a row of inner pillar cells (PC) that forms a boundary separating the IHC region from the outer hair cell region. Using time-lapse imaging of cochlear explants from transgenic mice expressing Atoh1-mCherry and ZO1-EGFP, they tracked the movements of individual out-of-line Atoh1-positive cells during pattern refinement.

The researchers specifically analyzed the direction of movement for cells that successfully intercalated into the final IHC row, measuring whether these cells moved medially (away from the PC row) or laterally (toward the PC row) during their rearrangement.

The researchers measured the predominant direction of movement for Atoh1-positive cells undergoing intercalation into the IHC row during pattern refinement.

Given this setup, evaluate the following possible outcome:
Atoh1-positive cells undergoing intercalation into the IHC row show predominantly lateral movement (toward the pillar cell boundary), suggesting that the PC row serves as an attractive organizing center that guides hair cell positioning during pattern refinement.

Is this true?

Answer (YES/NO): YES